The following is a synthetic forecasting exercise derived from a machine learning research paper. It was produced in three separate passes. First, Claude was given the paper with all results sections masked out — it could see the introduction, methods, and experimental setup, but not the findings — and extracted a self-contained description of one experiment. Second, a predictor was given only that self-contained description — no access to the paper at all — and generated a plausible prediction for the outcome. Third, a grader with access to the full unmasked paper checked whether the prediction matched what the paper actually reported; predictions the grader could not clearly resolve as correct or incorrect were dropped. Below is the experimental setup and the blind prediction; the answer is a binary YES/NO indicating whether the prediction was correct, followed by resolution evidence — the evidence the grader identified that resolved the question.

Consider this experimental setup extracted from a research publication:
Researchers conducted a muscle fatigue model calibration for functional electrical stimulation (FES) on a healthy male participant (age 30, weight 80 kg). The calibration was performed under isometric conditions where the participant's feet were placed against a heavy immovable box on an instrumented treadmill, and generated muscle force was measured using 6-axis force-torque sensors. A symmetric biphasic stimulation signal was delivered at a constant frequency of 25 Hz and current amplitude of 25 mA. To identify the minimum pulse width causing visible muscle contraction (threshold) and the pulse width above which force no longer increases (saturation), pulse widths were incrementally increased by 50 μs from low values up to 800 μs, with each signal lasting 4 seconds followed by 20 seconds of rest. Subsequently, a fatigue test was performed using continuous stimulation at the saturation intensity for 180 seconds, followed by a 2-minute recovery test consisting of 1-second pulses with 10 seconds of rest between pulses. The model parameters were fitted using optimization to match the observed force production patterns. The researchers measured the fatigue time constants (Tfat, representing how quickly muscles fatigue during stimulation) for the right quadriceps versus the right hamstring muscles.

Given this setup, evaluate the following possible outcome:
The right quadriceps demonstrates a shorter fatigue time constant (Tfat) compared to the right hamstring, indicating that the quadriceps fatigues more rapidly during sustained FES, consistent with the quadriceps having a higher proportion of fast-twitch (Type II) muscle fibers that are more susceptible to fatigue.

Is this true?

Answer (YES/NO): YES